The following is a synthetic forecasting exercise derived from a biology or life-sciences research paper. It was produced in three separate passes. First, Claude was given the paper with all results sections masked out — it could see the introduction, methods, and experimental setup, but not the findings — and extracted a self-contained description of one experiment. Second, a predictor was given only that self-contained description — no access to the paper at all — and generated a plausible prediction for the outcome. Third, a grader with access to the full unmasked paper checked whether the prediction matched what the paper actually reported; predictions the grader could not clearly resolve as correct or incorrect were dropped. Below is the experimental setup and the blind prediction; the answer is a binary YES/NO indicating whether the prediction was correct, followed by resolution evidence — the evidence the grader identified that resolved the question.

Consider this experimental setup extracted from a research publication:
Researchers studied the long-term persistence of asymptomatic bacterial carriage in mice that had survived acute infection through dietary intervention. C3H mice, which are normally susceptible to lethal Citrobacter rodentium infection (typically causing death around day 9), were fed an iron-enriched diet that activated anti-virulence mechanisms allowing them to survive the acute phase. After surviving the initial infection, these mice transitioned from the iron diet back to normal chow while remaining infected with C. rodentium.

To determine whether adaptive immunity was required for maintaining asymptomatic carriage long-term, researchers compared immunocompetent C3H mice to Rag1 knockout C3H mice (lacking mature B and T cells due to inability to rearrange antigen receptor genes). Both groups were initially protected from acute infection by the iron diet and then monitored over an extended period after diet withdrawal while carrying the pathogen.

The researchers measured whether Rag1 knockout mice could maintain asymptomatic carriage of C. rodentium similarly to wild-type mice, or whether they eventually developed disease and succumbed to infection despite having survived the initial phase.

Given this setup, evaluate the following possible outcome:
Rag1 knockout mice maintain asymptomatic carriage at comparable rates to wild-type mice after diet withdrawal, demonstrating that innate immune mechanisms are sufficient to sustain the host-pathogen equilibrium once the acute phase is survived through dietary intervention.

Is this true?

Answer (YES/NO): NO